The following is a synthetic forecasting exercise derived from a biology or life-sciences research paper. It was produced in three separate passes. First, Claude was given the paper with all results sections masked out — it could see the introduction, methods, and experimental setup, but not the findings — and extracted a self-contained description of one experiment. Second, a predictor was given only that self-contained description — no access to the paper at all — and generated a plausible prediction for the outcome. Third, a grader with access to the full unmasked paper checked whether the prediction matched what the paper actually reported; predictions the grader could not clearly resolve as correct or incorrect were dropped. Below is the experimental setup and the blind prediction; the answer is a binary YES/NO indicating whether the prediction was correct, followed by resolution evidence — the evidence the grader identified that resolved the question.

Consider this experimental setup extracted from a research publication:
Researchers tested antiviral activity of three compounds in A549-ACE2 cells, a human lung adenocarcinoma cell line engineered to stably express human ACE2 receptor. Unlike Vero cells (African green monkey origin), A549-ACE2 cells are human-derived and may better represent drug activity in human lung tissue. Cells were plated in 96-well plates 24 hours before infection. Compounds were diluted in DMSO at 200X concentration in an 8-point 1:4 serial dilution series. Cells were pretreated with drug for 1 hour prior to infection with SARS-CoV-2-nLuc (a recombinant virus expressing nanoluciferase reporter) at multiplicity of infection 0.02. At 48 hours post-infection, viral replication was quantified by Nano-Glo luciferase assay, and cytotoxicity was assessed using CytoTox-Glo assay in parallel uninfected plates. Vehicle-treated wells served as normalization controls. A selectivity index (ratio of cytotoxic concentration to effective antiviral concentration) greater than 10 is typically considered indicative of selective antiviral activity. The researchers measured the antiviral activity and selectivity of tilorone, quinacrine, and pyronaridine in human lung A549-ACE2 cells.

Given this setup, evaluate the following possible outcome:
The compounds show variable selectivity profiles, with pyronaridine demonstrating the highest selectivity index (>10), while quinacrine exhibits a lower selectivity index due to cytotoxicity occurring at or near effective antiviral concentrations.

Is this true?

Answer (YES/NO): NO